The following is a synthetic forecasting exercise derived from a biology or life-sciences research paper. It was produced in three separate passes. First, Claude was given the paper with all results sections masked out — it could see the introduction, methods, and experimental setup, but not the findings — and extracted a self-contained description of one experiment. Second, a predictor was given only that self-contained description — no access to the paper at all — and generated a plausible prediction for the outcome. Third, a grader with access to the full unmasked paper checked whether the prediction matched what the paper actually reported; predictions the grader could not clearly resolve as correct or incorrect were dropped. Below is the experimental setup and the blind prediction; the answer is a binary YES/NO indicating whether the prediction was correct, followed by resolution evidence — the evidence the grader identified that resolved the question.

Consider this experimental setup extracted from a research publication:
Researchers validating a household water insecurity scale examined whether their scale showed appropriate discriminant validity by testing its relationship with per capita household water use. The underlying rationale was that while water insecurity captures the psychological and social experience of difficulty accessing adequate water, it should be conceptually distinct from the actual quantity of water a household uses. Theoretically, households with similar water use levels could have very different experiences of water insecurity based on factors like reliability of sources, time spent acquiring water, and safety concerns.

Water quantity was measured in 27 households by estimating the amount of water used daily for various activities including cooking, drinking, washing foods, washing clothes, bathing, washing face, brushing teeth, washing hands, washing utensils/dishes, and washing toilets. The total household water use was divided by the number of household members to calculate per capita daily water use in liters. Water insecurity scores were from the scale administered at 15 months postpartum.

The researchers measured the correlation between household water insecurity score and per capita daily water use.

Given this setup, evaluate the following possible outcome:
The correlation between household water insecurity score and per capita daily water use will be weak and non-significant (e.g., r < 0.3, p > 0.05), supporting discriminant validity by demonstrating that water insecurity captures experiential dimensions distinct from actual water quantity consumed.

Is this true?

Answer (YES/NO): YES